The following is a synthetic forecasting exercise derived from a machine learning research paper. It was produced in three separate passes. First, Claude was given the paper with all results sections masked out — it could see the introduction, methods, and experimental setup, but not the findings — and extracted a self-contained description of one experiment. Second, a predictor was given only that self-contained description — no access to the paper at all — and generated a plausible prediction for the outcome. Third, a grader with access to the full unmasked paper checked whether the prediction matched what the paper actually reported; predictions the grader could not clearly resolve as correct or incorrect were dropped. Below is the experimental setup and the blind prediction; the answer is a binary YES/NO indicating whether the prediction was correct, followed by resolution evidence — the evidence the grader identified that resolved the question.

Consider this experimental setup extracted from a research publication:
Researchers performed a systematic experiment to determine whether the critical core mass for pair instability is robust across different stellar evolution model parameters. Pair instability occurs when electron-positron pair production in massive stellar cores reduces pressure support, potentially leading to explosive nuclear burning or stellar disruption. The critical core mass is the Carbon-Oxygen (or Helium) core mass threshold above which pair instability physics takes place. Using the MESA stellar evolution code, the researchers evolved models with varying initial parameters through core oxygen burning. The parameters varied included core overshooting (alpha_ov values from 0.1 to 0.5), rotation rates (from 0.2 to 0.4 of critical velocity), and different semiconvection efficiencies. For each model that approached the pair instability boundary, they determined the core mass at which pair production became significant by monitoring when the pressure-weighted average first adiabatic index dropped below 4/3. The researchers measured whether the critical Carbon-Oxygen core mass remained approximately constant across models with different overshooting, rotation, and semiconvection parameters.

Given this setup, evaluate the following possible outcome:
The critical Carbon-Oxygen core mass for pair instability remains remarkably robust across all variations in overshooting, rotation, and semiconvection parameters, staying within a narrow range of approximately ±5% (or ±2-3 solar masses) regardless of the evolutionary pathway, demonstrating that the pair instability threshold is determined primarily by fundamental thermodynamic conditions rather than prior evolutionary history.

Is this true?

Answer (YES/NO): NO